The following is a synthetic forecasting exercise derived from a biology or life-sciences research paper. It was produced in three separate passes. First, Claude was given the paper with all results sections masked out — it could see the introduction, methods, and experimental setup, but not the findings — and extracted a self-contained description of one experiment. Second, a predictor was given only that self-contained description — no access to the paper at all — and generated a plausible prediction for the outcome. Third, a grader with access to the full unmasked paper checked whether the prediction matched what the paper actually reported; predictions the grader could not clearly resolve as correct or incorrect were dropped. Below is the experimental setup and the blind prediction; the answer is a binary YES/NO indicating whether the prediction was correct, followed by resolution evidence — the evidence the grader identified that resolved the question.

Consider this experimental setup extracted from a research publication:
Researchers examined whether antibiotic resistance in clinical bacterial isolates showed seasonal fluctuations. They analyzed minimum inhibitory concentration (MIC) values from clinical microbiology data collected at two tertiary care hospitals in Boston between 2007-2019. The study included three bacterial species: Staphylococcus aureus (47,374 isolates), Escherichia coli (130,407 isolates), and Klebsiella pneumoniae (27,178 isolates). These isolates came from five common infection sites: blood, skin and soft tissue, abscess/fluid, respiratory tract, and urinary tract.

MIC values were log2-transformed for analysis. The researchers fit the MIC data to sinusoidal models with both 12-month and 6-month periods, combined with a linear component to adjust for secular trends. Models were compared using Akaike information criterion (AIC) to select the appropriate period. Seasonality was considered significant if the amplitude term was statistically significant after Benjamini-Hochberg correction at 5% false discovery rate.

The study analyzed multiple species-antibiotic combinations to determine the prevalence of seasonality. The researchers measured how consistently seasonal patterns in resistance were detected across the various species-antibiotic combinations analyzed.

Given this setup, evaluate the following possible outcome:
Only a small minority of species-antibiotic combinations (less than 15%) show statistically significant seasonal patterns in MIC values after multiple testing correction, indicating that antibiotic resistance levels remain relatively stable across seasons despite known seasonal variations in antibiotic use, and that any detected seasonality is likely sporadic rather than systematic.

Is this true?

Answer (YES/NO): NO